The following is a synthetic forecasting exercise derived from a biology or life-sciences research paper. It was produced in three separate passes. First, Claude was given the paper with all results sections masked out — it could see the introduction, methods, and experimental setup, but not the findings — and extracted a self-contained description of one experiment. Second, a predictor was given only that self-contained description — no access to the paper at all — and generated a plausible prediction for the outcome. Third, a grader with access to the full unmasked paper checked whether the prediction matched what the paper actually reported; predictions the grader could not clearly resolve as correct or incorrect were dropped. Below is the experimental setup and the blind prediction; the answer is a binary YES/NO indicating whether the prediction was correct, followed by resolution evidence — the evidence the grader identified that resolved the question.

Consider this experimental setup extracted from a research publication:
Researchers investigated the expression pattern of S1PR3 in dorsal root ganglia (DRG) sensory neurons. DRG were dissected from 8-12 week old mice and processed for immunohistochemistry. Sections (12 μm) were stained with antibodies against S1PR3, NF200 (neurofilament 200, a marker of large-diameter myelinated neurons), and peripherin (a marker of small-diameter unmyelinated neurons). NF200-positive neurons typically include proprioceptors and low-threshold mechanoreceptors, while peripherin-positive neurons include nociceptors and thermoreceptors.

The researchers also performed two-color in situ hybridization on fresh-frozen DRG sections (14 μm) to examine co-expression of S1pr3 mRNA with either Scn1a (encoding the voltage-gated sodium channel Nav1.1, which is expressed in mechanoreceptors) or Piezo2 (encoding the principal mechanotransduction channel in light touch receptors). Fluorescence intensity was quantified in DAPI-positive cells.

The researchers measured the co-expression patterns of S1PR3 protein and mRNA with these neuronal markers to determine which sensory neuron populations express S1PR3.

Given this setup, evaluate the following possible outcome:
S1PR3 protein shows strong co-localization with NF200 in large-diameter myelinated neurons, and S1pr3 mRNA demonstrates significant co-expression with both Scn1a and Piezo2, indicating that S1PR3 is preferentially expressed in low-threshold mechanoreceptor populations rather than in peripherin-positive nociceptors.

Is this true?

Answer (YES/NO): NO